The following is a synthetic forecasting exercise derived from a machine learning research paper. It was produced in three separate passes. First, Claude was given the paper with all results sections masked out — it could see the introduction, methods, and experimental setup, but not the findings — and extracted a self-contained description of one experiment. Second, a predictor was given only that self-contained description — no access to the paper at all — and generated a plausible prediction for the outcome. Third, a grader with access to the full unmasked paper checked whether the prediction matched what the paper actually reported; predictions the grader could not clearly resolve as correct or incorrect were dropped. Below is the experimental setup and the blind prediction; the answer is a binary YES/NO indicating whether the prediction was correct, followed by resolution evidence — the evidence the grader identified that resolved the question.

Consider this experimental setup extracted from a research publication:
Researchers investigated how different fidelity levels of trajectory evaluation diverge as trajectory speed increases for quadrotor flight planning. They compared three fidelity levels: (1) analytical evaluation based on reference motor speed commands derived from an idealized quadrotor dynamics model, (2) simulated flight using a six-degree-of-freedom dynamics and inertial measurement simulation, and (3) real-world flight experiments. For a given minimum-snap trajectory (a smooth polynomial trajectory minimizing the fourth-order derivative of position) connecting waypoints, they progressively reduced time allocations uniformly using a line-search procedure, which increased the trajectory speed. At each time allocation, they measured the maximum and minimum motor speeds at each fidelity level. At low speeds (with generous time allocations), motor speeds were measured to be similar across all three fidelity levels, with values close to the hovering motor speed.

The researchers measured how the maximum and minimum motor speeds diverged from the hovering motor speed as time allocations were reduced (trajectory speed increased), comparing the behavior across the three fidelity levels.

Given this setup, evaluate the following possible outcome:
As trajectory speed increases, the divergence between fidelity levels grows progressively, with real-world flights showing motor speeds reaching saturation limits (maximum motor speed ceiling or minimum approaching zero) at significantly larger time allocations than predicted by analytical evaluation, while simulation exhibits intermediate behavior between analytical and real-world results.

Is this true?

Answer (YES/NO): NO